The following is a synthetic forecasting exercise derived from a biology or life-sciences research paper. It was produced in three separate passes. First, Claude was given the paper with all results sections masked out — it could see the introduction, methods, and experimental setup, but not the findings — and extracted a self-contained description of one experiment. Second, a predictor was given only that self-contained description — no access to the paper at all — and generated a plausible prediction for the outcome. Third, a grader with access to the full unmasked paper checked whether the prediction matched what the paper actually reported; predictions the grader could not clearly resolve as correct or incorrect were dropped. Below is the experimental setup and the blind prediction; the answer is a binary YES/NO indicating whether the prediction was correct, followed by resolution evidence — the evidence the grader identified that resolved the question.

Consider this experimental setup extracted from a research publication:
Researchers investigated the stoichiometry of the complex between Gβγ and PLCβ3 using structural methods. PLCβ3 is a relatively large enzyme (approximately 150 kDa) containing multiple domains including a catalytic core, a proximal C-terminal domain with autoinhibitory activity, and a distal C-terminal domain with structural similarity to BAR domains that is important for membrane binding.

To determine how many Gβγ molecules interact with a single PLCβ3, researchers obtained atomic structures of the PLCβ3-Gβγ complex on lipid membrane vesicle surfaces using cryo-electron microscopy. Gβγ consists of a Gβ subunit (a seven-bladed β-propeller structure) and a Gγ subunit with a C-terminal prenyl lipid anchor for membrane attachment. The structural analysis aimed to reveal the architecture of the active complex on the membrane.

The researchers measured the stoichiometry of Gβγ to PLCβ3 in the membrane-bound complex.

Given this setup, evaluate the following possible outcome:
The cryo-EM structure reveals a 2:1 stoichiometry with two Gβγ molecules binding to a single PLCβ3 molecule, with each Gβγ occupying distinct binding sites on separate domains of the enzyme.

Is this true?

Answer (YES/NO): YES